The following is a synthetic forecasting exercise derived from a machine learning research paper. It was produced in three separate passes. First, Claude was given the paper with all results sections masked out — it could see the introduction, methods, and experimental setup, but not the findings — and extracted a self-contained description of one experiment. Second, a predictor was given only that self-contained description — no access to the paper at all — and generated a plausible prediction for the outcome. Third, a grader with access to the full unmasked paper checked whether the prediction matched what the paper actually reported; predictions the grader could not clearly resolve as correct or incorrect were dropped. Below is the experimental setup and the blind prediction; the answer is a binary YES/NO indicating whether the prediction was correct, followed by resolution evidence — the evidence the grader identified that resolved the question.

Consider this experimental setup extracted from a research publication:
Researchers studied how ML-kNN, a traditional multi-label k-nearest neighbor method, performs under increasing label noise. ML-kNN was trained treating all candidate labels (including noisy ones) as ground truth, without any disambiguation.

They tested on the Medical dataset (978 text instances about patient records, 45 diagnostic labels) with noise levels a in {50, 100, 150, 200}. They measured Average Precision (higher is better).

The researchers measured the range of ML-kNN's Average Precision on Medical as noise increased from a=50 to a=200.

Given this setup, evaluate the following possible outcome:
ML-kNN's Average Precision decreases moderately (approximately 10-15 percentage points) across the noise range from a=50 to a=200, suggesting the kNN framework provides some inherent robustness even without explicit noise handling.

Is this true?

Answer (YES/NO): NO